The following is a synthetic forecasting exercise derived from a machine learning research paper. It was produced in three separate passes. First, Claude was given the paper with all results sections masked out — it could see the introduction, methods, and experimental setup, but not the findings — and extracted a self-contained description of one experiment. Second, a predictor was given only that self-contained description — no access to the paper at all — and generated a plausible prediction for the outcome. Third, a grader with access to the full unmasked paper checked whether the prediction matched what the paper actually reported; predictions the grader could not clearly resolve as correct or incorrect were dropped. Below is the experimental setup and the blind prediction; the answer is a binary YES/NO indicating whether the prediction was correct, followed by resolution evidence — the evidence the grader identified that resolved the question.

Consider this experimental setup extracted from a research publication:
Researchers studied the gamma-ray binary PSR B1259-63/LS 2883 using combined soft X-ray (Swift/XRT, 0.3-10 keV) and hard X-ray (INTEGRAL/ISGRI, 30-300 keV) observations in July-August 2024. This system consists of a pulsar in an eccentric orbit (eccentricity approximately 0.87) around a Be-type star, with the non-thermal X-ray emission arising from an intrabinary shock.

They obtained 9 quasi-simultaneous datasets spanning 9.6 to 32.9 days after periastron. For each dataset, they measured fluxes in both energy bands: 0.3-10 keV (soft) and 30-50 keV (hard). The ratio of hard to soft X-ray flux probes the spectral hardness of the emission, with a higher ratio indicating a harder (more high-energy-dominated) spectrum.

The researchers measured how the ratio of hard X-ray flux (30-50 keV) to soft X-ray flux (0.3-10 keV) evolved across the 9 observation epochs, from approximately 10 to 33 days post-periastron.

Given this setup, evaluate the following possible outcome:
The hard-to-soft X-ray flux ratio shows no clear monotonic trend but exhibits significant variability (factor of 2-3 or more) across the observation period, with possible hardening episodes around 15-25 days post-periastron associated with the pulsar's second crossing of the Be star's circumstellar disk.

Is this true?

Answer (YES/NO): NO